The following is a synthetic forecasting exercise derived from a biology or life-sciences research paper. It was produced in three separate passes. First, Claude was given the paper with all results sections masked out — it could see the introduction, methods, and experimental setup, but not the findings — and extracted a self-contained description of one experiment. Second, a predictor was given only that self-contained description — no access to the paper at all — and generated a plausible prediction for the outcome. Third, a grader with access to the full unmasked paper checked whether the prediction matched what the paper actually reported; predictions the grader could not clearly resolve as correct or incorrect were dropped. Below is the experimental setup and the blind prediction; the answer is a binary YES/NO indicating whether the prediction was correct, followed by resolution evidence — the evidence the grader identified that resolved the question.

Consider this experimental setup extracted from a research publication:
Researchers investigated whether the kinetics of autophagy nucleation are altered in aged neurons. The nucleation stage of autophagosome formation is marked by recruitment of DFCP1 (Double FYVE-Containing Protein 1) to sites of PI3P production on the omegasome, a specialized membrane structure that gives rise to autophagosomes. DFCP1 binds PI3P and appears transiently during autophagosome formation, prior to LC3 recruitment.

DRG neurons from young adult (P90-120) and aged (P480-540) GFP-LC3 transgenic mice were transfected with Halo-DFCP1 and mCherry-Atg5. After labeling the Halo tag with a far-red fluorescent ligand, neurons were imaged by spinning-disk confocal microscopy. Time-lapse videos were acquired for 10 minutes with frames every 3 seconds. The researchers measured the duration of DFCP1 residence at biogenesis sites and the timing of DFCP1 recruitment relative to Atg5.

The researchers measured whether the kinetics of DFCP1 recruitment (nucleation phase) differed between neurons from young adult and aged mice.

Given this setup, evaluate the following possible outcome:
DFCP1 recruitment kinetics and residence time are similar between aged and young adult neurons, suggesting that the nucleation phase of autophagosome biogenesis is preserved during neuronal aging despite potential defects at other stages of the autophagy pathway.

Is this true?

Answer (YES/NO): YES